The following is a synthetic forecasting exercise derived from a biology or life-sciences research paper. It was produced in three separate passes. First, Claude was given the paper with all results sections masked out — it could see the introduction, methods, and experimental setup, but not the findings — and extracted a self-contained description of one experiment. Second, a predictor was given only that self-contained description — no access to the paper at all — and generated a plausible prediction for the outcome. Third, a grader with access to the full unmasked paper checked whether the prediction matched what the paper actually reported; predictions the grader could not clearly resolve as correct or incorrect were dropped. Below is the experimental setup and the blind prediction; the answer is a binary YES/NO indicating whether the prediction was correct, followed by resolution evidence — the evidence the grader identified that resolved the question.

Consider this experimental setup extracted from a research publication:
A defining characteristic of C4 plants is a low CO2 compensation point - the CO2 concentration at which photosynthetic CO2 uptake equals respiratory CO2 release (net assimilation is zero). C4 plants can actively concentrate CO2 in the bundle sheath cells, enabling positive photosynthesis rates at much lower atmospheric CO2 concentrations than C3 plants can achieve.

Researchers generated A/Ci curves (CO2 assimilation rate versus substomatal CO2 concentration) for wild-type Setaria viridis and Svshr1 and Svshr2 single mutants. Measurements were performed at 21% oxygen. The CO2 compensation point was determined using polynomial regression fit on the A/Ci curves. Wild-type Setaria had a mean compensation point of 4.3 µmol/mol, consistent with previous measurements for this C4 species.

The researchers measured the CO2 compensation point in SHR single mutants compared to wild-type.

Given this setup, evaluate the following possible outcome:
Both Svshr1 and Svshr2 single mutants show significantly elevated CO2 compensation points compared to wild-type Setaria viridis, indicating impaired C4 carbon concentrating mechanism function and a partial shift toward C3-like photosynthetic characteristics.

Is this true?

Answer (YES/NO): YES